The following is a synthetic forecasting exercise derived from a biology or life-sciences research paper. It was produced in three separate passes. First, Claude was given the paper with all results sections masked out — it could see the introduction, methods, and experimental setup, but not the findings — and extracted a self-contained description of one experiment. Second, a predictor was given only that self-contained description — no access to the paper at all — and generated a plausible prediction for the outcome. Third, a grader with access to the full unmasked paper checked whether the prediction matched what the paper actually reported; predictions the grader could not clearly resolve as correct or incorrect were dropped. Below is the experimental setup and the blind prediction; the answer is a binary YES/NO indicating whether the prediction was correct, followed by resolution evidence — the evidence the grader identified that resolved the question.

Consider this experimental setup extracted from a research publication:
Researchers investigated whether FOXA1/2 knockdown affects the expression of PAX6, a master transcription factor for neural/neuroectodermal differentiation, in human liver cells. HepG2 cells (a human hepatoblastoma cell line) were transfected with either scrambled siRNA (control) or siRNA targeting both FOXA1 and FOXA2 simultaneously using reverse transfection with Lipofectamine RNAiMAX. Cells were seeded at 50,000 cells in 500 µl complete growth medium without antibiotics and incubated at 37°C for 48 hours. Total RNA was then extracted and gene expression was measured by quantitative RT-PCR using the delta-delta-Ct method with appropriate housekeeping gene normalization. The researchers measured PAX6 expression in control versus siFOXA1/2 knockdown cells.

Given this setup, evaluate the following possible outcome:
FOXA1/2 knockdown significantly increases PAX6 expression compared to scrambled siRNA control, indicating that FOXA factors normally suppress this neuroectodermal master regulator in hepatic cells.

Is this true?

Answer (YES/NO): YES